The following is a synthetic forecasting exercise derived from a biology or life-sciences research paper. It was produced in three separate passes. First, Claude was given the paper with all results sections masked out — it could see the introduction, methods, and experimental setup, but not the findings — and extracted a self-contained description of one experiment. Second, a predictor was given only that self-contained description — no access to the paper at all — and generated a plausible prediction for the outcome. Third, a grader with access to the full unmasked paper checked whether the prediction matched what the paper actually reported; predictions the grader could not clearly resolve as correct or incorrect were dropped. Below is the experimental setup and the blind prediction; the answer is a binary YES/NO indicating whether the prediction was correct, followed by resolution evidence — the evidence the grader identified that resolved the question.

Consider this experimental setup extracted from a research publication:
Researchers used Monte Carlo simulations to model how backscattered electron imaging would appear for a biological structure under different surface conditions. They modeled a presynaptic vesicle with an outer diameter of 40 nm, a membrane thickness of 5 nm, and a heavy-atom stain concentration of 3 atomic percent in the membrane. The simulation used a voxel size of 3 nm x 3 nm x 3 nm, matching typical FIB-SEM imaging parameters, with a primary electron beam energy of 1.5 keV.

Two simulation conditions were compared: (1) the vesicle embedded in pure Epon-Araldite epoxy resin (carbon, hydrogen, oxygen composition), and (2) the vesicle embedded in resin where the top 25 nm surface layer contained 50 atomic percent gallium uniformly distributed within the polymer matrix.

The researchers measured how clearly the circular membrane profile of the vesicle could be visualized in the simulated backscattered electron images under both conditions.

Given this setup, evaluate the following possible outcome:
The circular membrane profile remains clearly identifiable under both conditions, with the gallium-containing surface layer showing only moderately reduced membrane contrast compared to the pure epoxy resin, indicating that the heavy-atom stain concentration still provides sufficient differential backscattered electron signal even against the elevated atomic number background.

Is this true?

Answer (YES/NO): NO